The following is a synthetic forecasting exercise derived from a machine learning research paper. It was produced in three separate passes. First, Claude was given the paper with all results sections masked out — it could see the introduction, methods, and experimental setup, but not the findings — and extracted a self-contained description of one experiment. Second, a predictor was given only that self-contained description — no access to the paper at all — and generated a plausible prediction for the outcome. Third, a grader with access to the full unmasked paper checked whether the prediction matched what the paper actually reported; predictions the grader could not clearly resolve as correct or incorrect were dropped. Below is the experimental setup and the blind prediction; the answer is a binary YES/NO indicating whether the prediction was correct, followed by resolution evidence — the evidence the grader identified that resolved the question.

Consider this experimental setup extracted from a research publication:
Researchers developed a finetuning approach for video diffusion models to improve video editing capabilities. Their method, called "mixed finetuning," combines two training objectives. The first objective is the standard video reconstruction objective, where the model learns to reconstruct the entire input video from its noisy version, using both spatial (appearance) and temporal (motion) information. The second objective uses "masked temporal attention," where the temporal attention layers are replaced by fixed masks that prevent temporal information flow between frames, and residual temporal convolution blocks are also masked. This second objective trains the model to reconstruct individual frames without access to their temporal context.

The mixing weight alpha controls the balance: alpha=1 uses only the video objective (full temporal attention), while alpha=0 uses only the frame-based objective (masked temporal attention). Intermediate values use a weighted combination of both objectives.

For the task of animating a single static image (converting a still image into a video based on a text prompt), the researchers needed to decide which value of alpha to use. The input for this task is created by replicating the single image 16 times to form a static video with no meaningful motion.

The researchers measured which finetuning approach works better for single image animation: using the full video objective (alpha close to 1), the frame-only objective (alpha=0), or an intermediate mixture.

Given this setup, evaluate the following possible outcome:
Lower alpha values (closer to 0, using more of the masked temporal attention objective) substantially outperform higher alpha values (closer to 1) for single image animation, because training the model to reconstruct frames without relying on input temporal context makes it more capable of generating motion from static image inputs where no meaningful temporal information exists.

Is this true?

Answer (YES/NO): YES